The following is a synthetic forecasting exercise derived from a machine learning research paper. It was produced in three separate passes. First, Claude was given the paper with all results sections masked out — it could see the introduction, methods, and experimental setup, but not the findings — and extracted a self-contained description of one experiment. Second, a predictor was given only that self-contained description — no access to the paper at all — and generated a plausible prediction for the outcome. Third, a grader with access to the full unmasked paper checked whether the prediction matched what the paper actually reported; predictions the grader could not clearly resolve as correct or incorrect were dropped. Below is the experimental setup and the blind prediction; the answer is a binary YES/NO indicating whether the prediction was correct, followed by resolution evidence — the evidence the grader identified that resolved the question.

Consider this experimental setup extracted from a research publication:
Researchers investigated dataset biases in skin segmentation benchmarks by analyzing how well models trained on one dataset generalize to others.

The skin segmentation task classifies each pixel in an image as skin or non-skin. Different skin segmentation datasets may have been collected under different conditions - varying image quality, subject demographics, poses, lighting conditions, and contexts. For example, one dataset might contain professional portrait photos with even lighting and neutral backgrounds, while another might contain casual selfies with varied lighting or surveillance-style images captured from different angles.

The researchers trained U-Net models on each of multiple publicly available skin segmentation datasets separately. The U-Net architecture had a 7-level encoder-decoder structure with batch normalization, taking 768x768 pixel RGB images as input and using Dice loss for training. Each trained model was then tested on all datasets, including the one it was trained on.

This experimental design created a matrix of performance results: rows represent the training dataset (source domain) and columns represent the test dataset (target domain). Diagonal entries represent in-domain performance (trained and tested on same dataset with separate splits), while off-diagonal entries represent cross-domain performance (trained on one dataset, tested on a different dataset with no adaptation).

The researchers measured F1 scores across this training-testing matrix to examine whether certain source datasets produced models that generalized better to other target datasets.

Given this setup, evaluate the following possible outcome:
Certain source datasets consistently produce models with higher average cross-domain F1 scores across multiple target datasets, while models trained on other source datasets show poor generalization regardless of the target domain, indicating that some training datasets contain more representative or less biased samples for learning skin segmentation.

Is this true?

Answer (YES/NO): YES